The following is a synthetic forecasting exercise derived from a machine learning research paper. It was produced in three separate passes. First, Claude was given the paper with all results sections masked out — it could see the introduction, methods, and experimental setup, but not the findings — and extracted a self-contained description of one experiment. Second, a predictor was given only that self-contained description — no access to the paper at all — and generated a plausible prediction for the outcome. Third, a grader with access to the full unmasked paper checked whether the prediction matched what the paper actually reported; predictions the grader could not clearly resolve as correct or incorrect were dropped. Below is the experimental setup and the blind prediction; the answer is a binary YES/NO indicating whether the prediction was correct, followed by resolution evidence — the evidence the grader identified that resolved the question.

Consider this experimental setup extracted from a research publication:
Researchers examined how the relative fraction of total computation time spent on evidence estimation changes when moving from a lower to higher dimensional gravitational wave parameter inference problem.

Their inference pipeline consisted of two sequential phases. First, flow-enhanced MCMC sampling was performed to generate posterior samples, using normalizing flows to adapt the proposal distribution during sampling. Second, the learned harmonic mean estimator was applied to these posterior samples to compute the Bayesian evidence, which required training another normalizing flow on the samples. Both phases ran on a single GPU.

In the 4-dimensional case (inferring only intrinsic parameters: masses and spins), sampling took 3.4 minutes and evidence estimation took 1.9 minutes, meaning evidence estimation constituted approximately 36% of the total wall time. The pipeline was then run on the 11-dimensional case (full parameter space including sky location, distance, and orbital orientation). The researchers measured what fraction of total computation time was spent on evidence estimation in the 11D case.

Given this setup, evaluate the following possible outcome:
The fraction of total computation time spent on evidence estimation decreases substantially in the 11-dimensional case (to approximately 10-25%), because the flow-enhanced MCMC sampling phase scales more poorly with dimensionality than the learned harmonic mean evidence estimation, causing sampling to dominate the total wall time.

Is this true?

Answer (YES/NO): YES